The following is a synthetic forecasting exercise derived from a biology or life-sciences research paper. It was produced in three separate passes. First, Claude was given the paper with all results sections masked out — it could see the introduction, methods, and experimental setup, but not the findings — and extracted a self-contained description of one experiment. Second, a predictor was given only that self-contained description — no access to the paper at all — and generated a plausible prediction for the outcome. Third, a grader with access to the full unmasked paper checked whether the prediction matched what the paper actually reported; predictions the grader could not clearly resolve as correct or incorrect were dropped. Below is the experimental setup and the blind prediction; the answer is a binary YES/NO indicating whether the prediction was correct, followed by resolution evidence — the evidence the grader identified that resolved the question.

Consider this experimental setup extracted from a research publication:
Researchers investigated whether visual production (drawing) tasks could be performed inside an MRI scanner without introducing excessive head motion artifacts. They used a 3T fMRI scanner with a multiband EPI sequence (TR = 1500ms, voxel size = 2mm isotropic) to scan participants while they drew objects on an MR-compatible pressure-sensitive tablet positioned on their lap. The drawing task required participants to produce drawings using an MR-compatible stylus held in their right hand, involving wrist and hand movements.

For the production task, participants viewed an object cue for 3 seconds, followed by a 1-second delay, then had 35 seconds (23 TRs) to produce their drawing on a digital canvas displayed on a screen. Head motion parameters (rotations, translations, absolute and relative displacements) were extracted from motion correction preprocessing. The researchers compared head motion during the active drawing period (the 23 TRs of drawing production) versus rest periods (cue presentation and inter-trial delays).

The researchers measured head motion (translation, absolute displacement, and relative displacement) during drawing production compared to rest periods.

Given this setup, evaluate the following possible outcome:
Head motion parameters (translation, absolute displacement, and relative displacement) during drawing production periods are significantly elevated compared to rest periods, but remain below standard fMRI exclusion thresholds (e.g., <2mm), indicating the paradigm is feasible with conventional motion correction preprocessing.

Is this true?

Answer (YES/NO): NO